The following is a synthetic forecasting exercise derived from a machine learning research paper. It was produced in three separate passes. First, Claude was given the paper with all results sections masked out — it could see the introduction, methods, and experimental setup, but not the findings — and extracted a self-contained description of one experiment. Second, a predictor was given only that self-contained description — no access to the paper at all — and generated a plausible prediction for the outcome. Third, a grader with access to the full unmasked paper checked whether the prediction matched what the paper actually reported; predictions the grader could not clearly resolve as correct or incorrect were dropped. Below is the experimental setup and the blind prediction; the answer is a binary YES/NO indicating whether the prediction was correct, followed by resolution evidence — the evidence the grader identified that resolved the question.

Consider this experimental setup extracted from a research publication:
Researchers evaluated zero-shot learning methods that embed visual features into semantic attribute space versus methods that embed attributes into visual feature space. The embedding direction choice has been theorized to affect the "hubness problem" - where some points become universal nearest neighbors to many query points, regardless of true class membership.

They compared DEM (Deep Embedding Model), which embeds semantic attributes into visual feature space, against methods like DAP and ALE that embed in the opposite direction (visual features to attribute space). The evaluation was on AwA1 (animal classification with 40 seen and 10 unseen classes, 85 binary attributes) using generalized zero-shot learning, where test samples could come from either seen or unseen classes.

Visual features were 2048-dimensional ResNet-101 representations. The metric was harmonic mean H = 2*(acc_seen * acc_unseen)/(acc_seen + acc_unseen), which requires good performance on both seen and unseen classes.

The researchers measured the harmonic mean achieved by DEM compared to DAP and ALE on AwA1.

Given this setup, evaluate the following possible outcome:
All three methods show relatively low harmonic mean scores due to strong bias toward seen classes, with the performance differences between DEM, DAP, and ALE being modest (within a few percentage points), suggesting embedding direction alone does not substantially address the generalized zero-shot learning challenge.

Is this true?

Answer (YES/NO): NO